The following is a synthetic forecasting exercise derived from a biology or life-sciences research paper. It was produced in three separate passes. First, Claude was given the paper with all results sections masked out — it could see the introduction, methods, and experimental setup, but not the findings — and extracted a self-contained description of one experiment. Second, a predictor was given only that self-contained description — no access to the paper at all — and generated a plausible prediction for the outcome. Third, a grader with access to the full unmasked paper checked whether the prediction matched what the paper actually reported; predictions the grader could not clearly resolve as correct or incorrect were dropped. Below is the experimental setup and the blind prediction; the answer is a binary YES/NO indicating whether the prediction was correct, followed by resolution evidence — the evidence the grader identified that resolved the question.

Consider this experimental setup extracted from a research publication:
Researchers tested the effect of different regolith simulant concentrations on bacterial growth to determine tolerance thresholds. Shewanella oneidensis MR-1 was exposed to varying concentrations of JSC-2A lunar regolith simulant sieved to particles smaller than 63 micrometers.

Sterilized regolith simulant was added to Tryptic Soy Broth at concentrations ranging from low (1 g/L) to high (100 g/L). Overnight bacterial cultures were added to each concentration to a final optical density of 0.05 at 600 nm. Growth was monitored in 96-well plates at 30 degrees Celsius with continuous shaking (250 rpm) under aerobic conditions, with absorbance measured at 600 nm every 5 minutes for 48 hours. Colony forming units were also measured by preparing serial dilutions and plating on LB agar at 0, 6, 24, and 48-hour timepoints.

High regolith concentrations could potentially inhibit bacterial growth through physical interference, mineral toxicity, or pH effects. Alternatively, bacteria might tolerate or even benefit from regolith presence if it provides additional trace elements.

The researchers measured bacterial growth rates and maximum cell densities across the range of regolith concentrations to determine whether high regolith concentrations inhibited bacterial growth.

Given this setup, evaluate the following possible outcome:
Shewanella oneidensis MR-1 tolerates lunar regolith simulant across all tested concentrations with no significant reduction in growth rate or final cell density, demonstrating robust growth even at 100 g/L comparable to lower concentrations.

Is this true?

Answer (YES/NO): YES